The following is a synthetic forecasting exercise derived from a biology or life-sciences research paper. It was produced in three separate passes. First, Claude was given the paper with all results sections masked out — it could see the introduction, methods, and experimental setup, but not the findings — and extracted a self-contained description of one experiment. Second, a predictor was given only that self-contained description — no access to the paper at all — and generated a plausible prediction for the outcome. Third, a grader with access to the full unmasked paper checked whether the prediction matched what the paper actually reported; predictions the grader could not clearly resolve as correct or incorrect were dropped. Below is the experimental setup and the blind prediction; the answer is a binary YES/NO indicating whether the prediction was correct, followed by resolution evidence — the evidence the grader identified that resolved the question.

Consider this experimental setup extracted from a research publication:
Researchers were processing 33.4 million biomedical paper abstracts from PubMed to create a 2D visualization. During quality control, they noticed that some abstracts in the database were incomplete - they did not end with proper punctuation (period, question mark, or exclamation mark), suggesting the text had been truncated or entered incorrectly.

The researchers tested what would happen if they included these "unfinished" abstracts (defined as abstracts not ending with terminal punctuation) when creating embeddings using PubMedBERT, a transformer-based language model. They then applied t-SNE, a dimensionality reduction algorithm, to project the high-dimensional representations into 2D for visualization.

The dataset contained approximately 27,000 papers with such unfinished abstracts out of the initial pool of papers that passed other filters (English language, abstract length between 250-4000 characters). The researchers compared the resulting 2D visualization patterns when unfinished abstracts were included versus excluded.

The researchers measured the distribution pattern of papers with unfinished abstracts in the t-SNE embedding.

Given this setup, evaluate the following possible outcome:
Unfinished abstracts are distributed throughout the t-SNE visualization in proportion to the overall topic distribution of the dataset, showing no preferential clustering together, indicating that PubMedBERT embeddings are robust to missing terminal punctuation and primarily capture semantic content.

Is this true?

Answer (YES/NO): NO